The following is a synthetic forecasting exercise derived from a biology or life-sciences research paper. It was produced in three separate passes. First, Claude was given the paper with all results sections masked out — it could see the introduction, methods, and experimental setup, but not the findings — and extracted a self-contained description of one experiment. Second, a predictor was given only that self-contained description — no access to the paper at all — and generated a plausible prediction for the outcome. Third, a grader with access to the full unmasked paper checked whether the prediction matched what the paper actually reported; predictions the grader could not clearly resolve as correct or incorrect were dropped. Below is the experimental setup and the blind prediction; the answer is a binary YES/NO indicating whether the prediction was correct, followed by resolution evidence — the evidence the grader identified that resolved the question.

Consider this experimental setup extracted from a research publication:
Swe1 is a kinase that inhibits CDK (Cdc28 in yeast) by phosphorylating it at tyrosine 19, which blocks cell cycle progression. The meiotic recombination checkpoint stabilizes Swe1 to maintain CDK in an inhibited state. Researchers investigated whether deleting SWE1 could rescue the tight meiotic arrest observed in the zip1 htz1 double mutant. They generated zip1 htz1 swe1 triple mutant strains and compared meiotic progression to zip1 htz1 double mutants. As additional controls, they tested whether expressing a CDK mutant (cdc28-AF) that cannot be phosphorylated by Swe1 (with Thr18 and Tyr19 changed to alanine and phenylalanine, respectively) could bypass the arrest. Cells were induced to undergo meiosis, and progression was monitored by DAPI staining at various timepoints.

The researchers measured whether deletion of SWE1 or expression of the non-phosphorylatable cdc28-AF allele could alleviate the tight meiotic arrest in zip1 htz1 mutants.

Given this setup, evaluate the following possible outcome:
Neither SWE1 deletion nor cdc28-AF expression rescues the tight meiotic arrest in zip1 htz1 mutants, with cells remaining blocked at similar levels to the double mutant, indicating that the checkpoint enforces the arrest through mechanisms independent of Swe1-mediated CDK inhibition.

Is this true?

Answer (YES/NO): NO